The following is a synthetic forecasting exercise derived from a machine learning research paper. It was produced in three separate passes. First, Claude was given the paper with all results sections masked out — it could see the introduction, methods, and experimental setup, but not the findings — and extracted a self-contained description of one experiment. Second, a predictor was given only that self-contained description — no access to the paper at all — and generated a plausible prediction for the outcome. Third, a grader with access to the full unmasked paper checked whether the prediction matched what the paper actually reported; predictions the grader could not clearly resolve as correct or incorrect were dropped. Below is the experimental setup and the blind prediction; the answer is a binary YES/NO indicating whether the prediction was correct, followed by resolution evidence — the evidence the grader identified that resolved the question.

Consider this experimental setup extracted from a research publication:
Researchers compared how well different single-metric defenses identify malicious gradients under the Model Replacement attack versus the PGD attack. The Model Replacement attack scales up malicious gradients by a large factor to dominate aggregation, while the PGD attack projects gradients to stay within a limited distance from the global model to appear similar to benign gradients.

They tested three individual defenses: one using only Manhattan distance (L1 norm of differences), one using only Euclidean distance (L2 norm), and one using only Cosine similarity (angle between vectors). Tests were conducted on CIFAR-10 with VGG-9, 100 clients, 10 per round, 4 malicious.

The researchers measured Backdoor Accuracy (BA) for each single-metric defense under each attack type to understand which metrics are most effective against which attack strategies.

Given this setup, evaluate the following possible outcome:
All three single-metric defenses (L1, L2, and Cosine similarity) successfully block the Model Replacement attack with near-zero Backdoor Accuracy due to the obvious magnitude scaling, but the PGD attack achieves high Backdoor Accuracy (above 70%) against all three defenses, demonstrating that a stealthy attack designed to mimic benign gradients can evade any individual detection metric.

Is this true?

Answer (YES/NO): NO